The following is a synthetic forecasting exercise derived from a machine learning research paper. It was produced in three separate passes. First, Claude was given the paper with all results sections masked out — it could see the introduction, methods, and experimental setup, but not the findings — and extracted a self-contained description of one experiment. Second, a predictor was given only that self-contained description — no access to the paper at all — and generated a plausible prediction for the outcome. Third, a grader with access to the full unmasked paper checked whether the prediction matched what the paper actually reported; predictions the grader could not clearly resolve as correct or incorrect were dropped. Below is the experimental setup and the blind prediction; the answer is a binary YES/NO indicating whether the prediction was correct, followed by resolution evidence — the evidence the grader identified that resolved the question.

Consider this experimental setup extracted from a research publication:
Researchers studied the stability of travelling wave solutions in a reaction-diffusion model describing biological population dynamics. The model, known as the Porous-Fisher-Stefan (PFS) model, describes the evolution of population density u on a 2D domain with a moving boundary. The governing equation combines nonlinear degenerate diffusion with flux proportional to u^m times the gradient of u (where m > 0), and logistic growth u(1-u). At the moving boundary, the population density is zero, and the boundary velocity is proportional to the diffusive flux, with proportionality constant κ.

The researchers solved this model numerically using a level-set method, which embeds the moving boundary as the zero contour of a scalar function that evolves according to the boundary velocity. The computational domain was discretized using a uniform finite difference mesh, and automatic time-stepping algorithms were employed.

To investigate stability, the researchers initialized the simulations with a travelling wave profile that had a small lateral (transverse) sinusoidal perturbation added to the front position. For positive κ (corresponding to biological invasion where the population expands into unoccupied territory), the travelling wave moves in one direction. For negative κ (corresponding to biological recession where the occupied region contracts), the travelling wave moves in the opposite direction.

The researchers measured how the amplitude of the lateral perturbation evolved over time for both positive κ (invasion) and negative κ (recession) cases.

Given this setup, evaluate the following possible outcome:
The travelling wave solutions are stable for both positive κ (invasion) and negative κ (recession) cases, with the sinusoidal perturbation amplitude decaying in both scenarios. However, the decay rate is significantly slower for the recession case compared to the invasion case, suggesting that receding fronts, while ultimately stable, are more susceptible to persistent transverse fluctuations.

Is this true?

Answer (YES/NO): NO